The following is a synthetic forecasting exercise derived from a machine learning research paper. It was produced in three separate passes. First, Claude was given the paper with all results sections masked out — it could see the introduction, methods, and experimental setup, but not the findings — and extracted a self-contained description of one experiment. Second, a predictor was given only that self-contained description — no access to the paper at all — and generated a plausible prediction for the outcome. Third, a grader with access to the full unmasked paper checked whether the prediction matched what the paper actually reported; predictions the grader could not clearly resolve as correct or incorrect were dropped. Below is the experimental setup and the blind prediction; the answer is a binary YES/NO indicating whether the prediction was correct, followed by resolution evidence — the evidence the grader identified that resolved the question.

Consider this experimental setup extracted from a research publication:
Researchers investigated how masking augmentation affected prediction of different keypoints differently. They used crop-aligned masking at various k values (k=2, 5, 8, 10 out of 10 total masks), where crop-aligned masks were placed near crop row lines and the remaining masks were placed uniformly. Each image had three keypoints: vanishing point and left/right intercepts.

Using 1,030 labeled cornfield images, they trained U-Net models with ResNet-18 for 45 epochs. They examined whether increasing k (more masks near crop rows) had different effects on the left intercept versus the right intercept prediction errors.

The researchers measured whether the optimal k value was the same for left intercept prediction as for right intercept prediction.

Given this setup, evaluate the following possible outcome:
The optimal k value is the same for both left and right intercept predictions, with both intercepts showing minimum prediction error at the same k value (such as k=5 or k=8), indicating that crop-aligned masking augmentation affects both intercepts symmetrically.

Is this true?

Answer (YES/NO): NO